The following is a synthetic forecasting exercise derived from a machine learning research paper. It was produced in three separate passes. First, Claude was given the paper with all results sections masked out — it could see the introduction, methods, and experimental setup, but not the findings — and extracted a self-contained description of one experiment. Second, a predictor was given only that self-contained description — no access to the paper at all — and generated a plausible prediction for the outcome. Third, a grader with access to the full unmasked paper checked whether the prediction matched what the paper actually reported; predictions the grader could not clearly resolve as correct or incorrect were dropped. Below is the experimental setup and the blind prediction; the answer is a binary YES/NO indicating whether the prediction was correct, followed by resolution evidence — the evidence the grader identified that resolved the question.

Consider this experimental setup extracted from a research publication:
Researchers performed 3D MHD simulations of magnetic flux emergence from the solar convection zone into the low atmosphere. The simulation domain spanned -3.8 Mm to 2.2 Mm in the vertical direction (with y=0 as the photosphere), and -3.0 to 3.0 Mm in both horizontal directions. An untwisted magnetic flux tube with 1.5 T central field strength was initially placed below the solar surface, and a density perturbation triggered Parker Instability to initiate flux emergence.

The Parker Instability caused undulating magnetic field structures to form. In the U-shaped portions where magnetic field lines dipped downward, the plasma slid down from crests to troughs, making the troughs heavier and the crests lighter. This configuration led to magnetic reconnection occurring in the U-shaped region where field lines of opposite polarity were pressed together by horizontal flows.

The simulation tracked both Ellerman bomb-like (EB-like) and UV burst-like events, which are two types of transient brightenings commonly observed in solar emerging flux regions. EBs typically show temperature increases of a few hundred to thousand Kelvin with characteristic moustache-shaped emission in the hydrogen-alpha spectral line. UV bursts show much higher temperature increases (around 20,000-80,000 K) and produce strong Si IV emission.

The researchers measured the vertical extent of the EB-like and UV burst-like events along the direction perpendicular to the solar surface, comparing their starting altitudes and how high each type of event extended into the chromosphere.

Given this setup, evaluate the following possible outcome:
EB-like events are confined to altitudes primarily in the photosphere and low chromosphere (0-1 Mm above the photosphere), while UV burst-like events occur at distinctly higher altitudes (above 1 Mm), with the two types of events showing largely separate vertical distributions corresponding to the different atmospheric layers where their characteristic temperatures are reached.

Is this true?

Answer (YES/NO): NO